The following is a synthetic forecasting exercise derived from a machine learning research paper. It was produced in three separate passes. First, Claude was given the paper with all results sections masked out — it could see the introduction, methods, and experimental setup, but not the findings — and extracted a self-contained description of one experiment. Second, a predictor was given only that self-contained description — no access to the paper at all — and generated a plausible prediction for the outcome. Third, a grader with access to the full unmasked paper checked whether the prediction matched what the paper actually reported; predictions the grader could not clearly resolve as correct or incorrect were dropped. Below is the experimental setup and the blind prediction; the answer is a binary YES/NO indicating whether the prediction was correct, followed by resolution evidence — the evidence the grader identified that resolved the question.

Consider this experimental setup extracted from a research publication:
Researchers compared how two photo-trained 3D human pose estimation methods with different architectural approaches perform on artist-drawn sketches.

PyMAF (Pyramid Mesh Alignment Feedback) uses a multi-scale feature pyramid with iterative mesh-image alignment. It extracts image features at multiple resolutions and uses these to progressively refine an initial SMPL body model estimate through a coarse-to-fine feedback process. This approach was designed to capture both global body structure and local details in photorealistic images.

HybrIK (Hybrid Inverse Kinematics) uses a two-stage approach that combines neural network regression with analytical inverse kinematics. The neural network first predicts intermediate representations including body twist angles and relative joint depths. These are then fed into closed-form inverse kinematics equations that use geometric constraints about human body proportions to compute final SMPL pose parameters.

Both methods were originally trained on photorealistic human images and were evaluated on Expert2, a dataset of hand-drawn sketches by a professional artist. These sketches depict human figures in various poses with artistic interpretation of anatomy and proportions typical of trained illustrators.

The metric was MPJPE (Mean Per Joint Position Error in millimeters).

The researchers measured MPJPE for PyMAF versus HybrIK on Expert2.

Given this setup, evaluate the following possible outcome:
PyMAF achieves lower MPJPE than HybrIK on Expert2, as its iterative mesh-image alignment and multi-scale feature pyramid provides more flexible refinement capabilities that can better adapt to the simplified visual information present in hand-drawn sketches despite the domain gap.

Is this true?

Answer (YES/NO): YES